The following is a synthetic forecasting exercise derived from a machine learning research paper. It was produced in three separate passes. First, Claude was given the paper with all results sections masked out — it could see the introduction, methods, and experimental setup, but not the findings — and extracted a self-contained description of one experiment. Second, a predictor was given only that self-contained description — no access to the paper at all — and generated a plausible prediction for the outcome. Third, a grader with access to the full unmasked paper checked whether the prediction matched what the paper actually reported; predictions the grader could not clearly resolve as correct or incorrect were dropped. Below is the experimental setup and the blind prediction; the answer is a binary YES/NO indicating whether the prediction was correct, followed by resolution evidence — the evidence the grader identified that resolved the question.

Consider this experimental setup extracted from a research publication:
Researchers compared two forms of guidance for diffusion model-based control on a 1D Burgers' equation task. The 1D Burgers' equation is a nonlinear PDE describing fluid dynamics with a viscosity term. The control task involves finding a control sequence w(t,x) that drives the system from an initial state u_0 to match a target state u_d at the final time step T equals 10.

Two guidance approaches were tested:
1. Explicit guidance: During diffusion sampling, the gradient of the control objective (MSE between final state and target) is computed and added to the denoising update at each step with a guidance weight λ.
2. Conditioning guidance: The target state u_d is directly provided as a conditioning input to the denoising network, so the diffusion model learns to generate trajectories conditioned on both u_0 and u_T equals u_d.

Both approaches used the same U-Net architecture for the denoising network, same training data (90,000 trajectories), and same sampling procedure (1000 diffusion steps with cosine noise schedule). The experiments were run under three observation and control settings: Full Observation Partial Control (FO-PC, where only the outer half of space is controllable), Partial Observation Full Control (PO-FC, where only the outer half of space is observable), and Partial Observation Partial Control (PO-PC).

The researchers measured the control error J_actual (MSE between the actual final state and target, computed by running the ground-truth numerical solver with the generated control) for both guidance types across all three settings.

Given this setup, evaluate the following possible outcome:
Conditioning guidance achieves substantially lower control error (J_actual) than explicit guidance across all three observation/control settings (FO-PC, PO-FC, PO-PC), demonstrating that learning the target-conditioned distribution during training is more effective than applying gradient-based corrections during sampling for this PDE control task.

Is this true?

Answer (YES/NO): YES